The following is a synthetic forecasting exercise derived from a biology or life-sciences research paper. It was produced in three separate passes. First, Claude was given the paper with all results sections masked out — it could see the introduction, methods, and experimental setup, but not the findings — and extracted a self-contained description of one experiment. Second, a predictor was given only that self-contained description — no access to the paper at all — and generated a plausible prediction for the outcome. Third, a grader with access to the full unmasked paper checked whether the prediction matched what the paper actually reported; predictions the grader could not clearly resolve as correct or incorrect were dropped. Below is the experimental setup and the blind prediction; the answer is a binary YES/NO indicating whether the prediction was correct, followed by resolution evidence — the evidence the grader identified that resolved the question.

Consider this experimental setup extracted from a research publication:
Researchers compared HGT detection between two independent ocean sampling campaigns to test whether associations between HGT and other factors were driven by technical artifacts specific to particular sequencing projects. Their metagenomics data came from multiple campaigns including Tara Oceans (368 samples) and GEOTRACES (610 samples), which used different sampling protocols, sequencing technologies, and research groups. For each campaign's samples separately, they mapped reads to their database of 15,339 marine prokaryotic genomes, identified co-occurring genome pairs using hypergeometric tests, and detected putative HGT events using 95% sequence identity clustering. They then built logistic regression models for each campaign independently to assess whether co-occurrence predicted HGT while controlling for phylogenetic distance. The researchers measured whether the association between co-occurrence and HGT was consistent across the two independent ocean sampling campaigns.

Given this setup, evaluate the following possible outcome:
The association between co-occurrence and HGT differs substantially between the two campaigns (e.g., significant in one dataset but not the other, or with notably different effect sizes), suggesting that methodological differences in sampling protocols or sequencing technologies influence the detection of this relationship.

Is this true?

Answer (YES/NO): NO